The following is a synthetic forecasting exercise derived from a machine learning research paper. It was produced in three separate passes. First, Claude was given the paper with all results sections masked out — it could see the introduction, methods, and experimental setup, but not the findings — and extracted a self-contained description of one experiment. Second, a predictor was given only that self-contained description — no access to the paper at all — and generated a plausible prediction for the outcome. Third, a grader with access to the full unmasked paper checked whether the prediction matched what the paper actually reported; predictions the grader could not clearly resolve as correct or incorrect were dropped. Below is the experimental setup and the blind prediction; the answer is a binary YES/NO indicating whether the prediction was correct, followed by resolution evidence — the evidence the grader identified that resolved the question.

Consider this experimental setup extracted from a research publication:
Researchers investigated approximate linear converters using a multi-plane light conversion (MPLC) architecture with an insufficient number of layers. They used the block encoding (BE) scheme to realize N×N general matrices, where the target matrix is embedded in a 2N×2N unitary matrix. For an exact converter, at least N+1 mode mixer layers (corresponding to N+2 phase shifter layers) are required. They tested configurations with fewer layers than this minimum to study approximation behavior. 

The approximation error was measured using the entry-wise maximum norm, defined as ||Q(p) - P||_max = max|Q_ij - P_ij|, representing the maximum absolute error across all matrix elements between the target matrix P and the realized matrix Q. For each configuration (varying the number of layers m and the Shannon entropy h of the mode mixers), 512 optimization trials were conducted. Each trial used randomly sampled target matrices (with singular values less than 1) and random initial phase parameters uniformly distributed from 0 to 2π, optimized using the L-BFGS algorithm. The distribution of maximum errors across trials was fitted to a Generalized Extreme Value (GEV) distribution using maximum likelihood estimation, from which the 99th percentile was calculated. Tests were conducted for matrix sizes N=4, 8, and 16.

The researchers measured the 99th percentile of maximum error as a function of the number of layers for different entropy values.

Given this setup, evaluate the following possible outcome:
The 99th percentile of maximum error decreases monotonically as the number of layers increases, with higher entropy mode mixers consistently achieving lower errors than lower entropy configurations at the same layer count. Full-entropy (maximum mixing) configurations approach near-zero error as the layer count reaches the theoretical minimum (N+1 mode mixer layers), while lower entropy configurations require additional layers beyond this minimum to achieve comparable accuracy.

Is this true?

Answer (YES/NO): NO